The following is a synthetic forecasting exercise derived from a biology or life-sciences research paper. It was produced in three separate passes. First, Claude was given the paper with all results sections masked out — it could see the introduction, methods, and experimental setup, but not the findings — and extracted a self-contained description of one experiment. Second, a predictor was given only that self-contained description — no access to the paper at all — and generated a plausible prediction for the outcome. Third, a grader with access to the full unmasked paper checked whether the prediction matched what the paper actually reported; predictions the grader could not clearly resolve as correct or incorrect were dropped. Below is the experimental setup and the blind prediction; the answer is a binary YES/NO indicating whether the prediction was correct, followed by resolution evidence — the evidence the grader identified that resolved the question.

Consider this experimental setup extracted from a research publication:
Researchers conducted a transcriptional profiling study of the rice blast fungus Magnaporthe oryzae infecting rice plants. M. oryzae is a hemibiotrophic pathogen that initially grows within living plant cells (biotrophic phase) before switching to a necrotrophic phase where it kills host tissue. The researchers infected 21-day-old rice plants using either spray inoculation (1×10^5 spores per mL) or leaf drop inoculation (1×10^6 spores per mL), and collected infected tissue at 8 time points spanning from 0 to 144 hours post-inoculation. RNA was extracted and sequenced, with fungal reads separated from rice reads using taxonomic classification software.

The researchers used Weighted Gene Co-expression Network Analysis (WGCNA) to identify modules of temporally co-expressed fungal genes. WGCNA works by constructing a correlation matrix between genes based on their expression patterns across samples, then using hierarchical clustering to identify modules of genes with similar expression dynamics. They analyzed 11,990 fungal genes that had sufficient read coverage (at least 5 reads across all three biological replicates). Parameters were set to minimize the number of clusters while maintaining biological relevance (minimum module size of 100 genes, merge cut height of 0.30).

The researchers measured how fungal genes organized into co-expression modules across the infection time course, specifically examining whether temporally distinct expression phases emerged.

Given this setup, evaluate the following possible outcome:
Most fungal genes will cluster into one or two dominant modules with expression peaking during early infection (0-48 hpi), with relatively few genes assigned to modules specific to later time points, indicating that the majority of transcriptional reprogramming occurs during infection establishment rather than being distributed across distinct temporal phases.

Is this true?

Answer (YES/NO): NO